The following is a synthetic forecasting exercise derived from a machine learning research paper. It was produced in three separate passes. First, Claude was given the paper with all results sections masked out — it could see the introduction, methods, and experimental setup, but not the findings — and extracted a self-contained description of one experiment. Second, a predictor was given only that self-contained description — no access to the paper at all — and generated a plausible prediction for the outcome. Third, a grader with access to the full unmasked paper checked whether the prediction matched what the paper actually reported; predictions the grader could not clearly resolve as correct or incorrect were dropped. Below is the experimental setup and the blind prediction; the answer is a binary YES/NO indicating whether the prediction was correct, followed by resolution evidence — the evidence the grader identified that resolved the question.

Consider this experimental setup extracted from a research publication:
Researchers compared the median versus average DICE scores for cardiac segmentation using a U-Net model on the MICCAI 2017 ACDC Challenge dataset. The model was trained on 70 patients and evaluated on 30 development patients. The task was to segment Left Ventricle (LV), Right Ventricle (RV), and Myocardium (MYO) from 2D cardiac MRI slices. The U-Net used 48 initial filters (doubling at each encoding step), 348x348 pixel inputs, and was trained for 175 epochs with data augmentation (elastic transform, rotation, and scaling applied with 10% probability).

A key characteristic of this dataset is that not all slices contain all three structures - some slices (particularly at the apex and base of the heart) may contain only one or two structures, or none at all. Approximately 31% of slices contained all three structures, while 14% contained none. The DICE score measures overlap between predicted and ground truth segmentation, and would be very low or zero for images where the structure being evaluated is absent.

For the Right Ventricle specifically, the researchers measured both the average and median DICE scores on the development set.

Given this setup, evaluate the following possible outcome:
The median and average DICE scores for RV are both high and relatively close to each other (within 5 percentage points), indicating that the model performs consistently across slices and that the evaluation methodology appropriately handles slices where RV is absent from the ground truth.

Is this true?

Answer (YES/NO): NO